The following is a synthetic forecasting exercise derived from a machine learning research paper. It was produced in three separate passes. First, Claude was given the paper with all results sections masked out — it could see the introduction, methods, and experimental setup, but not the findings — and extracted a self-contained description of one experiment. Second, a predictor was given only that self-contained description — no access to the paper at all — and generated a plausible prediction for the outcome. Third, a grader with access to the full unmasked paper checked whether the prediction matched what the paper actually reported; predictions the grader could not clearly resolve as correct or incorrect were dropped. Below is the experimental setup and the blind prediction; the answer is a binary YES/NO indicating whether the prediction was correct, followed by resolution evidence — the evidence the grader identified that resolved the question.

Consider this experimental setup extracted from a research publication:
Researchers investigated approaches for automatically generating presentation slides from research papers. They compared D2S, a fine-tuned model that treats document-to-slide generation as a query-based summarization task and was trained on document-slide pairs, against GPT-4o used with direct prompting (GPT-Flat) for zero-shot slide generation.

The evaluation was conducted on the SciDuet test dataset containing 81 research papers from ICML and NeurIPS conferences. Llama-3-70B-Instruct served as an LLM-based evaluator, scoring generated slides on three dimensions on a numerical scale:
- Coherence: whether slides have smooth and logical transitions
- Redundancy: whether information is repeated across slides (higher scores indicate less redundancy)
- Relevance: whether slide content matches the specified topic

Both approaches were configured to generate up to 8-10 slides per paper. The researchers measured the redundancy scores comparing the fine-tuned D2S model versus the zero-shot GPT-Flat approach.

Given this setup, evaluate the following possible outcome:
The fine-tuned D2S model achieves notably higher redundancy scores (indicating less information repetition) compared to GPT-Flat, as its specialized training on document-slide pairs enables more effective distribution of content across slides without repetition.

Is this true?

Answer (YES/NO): NO